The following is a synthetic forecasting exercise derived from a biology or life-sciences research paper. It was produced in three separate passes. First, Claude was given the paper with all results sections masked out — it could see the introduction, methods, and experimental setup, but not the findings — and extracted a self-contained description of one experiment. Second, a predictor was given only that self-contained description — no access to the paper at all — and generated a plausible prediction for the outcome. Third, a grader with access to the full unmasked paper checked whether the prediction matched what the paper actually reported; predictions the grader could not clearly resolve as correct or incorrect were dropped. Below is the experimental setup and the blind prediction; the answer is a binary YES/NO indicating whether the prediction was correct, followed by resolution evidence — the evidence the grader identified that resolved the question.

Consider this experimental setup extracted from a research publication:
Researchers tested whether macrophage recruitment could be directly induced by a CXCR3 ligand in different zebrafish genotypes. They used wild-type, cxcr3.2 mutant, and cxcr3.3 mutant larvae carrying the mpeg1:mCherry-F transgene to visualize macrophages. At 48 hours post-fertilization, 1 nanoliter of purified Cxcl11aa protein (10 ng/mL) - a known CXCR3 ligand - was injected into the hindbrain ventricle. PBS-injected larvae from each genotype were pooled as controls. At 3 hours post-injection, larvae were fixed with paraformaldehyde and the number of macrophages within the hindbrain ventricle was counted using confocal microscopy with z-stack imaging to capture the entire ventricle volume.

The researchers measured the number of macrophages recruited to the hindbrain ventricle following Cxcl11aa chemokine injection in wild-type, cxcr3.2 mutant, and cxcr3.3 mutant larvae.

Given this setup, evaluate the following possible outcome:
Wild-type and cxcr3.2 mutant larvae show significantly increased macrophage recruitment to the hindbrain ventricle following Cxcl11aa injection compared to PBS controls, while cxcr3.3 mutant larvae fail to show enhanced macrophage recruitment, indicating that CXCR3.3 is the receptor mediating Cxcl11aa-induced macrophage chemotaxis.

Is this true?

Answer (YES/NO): NO